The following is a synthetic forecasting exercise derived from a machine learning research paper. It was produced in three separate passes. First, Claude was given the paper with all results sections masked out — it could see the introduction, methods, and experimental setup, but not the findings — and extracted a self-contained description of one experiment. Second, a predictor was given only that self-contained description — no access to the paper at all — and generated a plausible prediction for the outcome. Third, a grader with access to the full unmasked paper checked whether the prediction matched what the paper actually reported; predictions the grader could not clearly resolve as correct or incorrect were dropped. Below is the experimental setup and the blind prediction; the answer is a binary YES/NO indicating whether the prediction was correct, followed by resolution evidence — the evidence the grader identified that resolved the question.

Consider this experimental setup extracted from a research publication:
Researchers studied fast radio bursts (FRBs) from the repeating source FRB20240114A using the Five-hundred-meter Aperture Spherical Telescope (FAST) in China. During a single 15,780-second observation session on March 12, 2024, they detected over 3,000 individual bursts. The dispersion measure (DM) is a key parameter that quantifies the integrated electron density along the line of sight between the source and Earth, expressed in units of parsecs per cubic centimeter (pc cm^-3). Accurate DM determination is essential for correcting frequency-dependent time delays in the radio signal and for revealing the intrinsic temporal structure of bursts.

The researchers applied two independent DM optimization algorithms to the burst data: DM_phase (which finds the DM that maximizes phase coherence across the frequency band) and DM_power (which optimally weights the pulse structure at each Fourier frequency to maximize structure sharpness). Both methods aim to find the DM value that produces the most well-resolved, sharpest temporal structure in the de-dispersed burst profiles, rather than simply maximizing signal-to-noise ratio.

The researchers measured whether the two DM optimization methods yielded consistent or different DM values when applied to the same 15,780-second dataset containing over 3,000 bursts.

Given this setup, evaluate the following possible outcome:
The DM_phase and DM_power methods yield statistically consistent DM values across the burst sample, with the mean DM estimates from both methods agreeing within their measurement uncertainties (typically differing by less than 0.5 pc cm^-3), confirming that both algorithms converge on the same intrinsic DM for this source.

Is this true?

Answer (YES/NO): YES